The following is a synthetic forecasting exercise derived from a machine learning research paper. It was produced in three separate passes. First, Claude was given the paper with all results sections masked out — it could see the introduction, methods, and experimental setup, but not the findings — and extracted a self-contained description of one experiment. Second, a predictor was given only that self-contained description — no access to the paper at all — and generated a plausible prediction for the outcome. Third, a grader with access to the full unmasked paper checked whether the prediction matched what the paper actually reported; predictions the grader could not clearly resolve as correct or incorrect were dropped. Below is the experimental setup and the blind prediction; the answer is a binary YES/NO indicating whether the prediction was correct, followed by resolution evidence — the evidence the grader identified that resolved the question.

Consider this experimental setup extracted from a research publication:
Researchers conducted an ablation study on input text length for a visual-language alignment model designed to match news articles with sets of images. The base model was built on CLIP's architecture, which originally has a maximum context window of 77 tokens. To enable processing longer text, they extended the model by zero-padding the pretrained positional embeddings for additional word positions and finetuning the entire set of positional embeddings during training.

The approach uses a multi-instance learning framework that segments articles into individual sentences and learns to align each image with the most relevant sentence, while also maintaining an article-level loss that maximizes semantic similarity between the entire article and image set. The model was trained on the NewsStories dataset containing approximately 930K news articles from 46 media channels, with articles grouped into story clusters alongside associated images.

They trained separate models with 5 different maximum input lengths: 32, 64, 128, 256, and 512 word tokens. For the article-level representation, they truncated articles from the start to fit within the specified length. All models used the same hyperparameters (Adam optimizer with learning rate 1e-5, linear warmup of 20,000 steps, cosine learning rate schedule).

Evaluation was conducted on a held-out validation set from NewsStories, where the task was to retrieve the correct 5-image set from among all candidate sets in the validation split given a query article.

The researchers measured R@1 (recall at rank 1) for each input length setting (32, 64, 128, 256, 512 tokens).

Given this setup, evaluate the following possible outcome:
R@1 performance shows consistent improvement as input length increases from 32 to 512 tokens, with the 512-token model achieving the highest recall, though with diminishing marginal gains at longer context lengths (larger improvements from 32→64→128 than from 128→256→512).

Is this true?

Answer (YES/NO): NO